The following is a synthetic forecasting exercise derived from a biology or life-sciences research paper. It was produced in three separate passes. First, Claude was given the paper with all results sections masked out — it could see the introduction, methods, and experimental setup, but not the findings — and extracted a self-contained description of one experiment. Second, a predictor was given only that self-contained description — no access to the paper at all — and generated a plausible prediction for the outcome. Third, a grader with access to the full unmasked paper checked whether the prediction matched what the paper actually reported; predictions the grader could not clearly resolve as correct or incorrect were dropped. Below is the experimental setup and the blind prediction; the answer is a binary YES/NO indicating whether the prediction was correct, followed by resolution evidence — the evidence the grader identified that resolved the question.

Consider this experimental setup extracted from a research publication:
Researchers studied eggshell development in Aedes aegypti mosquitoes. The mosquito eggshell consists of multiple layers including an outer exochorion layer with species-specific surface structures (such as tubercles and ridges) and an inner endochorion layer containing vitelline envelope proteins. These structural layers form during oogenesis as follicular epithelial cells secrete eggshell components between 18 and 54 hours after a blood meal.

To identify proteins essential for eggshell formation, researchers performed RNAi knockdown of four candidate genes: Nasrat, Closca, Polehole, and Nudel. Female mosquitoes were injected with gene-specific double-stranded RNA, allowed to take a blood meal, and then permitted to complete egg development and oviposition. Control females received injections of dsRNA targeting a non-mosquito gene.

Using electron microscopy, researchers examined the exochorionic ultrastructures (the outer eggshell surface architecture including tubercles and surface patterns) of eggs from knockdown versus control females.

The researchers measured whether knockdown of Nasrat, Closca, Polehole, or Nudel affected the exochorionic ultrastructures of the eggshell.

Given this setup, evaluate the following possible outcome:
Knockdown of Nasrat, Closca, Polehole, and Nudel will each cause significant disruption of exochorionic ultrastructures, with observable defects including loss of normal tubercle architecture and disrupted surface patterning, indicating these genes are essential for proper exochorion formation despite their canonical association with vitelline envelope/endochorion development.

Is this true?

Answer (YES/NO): NO